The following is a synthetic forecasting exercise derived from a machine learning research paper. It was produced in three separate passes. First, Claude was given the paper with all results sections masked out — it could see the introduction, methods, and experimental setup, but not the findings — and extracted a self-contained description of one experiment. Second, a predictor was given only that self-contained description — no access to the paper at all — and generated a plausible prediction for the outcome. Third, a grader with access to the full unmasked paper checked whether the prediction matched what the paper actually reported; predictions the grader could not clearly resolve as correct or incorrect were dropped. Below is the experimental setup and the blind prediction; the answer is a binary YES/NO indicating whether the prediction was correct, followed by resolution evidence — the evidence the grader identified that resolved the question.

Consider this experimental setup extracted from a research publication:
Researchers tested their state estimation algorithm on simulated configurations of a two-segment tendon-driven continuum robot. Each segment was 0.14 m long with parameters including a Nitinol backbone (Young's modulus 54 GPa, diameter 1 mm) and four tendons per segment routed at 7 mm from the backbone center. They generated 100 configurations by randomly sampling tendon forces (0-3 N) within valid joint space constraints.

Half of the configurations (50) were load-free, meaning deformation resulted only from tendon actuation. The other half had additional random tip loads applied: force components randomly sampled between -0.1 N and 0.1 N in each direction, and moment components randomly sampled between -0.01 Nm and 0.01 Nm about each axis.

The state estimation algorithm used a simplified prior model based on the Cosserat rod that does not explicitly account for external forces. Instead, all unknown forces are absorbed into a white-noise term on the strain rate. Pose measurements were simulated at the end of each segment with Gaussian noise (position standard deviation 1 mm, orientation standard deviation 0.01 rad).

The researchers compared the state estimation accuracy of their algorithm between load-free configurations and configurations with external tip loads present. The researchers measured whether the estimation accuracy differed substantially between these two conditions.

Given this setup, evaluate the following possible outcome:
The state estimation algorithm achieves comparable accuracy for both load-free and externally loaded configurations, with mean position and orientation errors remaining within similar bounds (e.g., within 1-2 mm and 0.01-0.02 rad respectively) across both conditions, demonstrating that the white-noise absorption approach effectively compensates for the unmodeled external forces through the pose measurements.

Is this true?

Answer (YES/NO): NO